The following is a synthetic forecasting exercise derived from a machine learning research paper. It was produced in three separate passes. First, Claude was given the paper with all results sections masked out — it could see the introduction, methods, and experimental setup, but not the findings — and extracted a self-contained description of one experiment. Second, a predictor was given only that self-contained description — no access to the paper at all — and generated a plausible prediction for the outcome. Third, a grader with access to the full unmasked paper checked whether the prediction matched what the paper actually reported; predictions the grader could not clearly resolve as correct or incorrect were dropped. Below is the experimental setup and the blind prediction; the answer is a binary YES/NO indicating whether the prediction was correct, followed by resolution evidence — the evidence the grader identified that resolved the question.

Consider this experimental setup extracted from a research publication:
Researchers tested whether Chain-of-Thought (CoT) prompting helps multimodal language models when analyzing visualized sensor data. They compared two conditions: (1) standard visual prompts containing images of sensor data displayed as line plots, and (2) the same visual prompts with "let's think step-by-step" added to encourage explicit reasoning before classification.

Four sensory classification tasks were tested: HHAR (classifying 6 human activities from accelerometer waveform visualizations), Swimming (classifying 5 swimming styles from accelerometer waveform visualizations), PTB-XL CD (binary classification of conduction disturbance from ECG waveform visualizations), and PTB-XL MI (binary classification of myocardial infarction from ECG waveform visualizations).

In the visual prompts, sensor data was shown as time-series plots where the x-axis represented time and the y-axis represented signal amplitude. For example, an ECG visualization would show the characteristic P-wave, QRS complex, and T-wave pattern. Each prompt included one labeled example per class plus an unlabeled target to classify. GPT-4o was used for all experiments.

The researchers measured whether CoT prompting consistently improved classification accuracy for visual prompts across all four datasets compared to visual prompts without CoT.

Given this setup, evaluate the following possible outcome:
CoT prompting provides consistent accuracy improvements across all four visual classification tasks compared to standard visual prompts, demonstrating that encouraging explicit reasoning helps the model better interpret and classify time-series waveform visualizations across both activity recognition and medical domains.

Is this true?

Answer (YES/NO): NO